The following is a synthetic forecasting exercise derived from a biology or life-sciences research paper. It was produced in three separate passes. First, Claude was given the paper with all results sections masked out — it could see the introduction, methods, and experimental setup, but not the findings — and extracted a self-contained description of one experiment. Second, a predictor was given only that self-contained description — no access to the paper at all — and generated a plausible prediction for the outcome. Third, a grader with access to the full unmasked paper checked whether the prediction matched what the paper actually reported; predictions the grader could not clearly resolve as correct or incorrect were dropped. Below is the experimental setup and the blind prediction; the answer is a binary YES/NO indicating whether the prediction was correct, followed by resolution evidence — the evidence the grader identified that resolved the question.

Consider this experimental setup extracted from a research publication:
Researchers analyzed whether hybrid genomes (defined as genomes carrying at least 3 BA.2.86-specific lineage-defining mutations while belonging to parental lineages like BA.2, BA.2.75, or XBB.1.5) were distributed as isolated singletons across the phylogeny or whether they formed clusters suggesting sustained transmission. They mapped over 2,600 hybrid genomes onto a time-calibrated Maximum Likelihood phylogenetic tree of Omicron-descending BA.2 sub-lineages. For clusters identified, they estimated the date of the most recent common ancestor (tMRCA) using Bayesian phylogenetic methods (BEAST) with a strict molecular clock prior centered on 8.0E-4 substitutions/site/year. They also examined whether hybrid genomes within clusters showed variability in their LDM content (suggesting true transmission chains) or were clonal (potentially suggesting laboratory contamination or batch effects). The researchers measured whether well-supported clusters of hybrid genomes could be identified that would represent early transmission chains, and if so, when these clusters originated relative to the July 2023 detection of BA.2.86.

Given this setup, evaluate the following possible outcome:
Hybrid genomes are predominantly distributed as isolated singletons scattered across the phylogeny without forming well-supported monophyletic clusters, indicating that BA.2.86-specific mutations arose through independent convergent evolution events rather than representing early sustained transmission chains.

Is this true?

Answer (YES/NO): NO